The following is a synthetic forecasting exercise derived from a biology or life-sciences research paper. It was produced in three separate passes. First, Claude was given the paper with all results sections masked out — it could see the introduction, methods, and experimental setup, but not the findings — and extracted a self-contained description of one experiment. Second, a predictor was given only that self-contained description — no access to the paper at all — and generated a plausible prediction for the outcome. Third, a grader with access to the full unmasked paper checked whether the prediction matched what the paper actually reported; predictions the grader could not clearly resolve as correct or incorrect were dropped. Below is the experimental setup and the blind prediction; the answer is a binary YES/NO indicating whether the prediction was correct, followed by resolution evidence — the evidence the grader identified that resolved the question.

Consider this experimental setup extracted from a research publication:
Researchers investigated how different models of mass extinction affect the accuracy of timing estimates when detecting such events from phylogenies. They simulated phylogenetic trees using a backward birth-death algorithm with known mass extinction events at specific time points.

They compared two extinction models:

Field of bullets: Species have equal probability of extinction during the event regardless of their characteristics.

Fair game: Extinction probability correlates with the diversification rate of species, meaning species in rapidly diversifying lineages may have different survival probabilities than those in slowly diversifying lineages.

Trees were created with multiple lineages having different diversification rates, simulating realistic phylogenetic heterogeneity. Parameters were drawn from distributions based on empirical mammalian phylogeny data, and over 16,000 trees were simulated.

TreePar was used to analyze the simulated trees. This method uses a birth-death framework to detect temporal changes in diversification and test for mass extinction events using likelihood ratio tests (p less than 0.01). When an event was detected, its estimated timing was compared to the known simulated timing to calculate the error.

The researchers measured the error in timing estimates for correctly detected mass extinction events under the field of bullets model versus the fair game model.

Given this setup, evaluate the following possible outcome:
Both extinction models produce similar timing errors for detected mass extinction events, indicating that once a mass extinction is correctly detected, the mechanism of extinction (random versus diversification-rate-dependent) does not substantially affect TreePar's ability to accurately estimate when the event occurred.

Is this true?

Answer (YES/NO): NO